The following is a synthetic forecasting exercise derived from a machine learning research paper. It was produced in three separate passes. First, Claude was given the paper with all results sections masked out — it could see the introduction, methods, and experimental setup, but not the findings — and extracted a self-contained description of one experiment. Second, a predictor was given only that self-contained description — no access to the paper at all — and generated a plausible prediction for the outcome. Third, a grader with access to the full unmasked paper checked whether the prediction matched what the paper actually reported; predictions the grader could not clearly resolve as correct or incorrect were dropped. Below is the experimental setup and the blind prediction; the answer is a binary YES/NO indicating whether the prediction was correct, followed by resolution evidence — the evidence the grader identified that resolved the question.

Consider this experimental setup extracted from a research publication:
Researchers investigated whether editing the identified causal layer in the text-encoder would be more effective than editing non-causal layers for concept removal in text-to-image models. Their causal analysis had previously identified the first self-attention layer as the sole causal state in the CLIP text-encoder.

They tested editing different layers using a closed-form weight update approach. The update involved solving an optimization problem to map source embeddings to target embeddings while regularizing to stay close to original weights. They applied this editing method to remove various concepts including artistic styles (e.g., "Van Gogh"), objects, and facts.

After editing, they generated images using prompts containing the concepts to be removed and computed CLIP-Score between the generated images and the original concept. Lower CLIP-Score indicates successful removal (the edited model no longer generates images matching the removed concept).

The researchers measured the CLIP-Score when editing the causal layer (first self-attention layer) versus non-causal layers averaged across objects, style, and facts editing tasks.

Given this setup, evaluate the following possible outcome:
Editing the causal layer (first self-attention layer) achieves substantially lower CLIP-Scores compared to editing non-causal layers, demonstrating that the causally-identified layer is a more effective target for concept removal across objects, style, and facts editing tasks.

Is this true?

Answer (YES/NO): YES